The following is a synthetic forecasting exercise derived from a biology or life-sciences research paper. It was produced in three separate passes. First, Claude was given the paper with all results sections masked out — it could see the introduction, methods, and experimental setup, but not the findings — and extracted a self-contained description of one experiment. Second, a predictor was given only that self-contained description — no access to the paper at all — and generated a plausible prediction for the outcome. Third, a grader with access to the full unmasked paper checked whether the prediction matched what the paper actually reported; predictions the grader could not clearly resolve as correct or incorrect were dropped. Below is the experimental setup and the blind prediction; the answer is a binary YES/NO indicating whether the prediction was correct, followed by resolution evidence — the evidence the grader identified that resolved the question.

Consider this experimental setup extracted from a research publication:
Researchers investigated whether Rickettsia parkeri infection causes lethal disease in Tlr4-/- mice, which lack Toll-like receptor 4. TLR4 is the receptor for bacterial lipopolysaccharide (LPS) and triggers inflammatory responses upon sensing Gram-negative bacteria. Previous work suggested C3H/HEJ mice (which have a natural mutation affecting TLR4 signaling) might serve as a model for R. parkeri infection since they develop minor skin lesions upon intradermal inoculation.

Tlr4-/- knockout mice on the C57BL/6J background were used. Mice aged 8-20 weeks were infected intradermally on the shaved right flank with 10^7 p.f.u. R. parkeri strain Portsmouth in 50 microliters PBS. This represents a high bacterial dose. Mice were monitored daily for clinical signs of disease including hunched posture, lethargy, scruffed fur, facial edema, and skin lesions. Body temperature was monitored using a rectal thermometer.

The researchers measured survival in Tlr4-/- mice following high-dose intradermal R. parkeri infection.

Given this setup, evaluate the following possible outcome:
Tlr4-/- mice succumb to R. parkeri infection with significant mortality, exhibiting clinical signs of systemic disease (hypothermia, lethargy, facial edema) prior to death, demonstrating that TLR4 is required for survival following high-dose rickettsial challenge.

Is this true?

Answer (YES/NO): NO